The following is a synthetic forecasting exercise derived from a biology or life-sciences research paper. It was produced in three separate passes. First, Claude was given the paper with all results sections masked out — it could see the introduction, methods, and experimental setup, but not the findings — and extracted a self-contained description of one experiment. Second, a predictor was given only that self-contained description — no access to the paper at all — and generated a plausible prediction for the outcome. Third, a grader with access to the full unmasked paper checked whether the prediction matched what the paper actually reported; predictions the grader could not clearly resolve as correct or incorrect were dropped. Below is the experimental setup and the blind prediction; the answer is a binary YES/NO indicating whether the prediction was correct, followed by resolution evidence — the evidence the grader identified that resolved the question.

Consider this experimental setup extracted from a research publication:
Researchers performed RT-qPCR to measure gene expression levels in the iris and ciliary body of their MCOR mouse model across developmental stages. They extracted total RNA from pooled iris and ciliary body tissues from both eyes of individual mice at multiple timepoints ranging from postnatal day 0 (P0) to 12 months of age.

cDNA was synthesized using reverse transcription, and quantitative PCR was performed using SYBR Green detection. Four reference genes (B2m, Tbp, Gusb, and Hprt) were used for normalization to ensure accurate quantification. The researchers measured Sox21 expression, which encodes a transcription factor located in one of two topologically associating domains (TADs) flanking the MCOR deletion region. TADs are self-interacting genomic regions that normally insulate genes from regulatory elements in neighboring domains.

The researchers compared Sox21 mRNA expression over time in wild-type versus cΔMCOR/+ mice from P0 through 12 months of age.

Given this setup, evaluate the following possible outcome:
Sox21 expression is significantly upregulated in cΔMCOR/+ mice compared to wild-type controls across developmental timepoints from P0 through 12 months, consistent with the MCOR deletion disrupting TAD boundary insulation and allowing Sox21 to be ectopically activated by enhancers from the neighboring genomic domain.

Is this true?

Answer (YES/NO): YES